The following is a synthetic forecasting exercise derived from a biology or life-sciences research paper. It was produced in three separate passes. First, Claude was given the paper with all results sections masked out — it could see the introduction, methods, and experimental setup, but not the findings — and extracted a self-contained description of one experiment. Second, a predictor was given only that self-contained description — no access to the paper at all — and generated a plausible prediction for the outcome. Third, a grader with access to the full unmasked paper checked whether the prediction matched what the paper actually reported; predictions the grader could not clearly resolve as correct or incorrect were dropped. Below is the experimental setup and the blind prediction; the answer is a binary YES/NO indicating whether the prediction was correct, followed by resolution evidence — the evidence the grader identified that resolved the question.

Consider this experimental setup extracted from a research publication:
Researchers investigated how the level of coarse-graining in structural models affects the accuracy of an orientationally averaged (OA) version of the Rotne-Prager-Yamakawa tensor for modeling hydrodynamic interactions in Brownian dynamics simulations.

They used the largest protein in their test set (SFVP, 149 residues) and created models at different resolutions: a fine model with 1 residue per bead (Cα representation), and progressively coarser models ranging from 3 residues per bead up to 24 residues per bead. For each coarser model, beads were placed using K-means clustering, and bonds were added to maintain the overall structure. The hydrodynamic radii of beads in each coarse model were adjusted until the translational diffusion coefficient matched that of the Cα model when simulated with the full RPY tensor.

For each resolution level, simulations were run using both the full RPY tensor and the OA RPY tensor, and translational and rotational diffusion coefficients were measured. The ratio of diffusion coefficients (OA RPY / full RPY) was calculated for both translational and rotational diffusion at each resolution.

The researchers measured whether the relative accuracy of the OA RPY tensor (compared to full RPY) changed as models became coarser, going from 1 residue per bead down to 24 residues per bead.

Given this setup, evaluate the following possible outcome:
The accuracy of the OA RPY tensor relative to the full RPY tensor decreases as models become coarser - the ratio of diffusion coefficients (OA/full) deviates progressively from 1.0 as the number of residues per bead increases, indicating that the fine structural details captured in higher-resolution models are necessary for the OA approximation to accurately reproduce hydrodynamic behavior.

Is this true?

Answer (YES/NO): NO